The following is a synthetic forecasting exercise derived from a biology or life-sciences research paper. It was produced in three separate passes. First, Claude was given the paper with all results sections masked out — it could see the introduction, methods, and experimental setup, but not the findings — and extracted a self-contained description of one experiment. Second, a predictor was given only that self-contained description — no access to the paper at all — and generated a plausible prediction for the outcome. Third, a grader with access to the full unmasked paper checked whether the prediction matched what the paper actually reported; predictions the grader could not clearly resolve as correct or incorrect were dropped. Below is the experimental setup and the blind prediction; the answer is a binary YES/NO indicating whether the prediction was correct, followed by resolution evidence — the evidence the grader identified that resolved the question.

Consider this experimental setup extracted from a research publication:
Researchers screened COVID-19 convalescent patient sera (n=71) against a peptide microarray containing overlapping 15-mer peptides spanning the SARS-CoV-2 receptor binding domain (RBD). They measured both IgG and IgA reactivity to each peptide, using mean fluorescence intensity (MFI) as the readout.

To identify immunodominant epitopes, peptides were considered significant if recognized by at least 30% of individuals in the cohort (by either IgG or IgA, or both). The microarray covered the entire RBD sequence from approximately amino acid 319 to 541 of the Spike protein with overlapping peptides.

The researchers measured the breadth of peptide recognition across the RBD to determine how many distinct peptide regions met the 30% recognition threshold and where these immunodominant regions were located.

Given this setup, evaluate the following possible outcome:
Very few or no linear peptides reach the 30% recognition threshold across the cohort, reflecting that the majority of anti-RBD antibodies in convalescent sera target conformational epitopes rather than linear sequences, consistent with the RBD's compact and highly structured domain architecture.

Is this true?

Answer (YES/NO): NO